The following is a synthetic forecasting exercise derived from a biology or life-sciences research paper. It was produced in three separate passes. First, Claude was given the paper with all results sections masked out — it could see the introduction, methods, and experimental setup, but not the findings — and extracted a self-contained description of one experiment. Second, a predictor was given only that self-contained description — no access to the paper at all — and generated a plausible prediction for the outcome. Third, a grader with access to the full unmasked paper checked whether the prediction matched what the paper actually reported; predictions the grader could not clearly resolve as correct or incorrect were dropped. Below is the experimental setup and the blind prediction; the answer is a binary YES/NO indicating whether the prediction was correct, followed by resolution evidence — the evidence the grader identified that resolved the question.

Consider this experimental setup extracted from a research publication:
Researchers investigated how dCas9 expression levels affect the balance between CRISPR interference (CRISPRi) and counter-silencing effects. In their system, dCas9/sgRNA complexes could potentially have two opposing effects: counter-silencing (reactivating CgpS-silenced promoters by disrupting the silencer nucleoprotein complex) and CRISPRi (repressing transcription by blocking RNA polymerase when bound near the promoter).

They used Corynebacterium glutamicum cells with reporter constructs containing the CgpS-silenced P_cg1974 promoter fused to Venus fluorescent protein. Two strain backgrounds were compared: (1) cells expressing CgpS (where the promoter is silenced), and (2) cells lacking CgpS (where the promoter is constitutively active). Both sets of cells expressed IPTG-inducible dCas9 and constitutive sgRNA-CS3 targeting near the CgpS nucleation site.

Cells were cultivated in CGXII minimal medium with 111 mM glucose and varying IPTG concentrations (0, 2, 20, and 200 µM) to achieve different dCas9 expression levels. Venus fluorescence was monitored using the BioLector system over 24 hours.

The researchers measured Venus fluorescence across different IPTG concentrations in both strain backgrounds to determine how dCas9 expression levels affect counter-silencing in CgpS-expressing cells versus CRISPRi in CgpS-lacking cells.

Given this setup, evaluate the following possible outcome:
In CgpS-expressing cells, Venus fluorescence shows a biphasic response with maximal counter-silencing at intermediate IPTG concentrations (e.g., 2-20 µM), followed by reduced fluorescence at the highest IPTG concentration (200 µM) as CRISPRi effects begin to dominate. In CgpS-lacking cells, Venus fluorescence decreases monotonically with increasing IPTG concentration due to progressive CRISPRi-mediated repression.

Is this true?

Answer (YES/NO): NO